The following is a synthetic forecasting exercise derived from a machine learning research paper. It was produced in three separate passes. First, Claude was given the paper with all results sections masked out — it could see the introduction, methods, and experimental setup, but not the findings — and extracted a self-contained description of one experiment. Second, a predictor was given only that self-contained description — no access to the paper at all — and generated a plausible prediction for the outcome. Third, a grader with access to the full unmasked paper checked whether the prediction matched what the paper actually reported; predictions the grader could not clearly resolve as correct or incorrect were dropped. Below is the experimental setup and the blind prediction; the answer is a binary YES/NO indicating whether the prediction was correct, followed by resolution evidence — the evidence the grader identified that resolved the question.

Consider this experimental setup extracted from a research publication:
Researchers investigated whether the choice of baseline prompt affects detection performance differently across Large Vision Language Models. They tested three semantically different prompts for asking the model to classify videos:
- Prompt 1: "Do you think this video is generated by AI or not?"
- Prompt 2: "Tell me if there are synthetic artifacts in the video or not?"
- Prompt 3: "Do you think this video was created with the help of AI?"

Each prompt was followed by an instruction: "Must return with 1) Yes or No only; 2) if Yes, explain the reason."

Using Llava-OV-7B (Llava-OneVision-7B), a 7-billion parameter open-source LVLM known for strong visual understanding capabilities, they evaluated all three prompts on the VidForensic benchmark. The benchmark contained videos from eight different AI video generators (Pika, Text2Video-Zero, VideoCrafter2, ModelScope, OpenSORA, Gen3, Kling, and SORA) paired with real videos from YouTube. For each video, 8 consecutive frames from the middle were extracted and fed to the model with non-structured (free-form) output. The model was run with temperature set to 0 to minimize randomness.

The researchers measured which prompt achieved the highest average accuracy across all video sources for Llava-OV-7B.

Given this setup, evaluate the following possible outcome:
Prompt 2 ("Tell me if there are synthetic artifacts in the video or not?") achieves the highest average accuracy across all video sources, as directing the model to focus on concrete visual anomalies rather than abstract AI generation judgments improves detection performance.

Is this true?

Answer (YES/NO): NO